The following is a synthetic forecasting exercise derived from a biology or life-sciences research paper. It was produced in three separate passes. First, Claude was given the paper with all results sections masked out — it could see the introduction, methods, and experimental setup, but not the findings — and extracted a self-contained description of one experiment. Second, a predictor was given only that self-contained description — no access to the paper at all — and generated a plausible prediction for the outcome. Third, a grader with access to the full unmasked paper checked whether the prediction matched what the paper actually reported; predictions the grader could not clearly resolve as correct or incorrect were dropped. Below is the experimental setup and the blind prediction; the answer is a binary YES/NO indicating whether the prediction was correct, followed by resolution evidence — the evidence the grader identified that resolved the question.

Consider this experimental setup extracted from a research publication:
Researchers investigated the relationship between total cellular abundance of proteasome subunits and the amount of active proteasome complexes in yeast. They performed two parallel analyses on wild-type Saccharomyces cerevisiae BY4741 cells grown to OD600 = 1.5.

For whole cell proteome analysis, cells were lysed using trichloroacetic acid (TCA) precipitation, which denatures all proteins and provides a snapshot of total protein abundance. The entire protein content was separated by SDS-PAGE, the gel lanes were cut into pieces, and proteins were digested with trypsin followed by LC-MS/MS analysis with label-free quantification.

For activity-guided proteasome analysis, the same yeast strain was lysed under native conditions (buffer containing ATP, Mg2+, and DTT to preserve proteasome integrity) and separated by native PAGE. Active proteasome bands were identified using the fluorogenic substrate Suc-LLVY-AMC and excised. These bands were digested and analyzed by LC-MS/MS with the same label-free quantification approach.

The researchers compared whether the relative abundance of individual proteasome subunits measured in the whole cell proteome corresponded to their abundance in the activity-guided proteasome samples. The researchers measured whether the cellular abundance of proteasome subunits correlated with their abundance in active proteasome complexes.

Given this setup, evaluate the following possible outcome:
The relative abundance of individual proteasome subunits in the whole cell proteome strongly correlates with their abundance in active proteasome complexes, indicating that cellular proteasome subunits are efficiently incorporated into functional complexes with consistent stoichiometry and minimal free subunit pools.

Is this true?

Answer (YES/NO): NO